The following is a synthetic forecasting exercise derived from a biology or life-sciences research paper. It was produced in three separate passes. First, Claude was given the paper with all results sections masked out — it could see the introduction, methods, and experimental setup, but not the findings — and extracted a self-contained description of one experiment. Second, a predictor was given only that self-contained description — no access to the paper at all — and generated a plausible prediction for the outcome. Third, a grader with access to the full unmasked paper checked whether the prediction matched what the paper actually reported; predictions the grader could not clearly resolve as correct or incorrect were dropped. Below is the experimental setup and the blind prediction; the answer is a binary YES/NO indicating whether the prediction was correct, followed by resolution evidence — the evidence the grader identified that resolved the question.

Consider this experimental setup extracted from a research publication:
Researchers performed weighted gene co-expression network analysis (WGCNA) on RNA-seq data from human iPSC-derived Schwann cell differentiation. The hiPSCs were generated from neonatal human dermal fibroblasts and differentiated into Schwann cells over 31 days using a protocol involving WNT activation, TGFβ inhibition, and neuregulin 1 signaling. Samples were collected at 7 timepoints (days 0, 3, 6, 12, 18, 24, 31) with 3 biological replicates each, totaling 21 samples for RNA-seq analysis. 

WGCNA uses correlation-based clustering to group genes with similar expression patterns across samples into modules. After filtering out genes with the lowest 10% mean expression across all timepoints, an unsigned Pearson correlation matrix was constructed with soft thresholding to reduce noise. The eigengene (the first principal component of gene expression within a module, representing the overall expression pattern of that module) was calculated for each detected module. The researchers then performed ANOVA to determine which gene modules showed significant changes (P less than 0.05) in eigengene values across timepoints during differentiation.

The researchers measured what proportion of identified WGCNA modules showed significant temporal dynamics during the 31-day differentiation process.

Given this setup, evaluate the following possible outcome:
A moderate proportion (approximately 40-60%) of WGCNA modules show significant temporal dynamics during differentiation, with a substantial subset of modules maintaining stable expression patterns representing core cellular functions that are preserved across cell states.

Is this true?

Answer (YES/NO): YES